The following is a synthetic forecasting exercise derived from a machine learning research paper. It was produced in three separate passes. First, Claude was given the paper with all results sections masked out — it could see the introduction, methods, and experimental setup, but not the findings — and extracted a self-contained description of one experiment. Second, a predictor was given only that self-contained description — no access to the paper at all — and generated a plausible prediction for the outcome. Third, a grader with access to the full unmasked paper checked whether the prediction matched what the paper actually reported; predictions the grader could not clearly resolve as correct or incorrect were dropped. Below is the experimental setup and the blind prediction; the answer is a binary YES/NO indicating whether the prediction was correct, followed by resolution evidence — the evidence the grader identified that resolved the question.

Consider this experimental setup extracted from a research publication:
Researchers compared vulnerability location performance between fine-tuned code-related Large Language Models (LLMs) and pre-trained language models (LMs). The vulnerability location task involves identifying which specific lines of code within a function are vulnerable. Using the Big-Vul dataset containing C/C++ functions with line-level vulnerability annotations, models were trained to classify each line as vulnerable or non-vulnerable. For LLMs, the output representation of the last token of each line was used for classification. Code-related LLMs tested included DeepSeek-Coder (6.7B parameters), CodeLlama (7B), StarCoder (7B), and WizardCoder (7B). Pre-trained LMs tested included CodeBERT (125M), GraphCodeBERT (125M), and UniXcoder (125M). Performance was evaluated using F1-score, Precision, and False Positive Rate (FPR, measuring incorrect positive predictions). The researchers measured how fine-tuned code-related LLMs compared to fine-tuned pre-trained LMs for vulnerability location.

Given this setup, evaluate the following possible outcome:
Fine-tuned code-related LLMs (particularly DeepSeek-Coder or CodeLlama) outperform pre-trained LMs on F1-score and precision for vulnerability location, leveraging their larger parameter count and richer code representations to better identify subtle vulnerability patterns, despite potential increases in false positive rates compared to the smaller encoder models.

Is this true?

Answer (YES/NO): NO